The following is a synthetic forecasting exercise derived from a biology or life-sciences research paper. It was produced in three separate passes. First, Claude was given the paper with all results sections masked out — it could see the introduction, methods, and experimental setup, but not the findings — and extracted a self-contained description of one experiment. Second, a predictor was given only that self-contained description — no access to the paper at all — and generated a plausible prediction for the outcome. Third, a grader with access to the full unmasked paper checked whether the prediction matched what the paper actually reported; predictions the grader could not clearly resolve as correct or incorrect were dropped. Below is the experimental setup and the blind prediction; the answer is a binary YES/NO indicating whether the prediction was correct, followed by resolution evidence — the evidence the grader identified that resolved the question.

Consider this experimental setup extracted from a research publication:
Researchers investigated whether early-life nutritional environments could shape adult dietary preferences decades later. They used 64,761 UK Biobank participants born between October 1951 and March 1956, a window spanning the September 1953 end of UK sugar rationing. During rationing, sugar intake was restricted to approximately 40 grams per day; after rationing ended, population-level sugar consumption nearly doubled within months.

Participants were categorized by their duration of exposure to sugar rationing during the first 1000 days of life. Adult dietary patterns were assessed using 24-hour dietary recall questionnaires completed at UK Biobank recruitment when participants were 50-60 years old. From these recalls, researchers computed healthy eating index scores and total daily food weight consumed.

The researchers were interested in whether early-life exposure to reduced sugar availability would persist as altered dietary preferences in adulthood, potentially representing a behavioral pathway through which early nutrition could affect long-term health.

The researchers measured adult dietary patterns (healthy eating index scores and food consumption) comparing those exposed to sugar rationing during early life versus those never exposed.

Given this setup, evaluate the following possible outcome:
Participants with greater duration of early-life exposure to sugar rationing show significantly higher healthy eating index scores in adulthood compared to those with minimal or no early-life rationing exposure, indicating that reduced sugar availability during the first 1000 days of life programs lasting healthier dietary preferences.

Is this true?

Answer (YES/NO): YES